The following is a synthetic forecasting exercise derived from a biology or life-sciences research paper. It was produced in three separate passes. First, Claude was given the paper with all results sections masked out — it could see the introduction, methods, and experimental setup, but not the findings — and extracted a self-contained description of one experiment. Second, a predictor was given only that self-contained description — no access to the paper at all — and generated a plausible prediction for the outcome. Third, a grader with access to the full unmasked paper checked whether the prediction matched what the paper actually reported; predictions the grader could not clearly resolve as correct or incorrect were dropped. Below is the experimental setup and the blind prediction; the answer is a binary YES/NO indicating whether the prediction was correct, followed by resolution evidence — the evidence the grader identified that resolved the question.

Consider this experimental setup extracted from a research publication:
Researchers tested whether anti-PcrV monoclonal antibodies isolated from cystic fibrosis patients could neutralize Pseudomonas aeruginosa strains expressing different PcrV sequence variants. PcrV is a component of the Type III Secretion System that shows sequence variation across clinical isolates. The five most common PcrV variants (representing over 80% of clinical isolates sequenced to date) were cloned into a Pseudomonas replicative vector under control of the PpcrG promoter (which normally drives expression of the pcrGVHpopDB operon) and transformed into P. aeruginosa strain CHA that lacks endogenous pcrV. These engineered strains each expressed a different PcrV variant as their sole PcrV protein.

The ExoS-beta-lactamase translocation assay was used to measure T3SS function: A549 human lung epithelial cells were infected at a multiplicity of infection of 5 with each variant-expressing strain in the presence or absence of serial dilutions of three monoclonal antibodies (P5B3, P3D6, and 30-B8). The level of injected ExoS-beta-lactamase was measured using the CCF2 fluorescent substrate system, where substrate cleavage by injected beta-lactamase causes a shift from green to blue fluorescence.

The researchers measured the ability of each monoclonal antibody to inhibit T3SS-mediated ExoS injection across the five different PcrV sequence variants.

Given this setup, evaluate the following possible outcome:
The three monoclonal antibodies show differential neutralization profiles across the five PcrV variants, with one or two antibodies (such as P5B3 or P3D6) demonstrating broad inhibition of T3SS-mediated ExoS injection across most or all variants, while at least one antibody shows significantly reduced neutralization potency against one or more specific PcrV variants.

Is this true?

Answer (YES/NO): YES